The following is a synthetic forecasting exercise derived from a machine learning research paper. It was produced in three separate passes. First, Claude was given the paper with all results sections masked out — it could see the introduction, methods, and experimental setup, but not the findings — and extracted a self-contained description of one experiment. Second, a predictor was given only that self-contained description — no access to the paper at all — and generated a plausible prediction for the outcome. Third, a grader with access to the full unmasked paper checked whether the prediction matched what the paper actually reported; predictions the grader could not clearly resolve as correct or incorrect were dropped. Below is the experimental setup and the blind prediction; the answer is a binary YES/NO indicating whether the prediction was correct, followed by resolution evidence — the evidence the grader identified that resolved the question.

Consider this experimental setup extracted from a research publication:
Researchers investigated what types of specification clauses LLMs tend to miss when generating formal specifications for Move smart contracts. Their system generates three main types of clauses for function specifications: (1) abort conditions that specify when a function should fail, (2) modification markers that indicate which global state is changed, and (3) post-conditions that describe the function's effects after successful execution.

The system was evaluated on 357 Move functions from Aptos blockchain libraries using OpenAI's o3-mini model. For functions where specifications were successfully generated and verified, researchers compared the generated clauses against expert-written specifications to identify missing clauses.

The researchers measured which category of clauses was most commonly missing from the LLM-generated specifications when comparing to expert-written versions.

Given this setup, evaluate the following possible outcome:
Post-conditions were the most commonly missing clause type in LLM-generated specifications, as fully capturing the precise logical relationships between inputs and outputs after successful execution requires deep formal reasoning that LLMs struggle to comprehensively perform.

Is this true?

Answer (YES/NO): NO